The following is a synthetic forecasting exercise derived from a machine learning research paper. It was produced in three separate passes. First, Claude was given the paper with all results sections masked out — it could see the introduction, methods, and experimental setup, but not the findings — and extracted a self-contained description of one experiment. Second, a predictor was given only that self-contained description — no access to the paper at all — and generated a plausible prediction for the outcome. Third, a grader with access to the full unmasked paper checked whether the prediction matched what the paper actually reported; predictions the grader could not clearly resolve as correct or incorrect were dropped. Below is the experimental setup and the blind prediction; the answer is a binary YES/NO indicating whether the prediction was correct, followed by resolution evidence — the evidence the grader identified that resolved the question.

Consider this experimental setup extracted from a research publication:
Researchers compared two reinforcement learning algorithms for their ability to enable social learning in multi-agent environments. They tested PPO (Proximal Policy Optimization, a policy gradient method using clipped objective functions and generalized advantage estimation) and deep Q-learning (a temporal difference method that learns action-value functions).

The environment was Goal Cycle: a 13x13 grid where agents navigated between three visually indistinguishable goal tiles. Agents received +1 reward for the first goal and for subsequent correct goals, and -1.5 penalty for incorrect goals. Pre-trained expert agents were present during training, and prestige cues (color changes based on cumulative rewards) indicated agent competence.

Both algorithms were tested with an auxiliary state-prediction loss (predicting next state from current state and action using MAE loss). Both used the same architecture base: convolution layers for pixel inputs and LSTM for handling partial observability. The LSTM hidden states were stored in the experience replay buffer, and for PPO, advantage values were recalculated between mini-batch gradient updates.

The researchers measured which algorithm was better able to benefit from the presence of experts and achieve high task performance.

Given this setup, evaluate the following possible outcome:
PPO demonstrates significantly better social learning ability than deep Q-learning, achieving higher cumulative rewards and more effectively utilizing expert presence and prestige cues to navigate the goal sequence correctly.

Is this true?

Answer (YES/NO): YES